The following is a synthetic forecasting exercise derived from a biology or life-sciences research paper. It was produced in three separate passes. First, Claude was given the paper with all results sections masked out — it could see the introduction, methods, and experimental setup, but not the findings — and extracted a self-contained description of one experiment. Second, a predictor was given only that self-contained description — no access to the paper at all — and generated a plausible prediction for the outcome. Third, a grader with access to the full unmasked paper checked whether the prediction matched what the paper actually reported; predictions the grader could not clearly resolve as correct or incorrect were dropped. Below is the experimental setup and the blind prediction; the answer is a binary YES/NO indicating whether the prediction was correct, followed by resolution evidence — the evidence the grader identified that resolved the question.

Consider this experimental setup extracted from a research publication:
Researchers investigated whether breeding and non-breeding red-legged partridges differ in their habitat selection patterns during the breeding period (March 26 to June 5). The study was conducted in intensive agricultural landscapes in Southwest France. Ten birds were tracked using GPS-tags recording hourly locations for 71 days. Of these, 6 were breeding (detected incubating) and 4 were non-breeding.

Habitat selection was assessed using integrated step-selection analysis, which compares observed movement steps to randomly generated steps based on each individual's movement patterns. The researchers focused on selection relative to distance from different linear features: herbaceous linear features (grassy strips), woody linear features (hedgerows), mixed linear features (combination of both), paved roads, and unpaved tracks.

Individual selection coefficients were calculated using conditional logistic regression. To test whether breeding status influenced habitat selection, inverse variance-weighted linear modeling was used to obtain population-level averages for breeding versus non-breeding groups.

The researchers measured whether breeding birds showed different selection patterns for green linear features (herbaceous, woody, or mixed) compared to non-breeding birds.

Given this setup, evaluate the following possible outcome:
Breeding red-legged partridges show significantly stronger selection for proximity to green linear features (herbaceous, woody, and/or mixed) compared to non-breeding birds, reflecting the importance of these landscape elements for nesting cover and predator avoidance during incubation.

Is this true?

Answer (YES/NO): NO